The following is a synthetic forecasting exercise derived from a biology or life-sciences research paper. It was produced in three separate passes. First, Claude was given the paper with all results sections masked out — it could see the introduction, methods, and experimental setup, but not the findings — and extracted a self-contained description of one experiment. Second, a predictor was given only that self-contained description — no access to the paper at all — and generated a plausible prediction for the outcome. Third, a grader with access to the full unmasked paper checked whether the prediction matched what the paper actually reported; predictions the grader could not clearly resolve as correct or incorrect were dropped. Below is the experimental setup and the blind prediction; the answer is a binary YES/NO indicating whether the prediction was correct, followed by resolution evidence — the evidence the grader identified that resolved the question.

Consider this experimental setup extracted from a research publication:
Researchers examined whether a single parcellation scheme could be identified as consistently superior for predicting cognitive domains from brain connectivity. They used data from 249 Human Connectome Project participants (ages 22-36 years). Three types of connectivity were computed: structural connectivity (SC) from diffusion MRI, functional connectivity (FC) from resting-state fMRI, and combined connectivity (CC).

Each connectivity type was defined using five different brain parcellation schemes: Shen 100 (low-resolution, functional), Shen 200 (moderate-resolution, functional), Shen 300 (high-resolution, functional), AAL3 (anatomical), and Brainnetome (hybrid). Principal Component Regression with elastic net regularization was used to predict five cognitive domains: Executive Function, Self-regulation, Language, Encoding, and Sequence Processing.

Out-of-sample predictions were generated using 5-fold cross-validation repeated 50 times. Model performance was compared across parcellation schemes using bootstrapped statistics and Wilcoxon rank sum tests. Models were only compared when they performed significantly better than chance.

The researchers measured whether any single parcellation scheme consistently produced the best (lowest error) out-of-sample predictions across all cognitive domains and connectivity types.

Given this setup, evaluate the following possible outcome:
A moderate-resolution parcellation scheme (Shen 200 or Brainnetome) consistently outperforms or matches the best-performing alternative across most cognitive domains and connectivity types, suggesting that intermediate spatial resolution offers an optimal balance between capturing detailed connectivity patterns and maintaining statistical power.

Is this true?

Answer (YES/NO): NO